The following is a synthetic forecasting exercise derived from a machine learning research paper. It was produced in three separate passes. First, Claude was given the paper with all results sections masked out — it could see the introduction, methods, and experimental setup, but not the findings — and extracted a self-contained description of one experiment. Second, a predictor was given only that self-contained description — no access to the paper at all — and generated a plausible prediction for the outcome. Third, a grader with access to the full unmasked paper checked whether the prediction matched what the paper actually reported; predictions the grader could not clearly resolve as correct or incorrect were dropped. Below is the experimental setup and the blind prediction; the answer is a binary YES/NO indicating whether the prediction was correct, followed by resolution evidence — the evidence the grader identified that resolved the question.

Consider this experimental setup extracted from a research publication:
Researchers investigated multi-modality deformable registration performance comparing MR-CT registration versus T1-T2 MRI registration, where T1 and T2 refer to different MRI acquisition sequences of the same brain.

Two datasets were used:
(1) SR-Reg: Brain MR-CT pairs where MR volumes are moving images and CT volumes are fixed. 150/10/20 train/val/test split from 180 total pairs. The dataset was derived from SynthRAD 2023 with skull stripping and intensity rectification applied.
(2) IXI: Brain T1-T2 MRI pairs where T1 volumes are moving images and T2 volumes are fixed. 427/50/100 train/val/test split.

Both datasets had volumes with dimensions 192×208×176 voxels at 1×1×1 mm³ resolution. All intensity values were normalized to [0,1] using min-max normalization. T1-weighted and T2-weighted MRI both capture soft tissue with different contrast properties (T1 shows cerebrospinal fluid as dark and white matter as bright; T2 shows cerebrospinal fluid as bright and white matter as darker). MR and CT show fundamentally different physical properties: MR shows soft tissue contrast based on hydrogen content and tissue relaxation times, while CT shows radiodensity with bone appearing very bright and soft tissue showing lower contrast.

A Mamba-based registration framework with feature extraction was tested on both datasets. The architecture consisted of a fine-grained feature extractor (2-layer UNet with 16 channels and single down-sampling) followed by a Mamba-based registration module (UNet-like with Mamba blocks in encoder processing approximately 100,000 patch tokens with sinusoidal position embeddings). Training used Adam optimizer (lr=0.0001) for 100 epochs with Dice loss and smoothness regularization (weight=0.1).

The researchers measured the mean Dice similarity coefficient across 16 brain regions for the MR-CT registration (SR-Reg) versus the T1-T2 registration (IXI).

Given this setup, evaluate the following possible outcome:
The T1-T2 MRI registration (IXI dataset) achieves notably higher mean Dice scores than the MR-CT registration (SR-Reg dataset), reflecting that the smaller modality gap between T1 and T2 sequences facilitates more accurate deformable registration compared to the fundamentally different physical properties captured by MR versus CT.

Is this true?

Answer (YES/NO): YES